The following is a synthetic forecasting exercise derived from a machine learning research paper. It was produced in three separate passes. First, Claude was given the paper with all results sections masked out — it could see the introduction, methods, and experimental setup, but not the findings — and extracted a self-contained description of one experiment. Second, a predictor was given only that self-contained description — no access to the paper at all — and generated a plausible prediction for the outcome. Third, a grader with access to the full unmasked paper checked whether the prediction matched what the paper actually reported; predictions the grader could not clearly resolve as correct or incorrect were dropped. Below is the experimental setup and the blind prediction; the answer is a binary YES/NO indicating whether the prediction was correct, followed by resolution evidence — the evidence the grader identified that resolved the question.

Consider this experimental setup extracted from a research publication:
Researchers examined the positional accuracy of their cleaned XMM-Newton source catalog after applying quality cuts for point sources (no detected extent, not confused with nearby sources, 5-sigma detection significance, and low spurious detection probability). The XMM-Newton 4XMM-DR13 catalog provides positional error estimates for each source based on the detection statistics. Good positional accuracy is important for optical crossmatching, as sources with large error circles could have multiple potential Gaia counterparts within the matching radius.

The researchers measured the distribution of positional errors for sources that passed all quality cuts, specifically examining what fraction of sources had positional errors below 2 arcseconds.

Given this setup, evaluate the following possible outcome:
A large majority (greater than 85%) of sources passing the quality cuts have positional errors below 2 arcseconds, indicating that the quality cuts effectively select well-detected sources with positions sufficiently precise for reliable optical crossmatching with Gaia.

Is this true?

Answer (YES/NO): YES